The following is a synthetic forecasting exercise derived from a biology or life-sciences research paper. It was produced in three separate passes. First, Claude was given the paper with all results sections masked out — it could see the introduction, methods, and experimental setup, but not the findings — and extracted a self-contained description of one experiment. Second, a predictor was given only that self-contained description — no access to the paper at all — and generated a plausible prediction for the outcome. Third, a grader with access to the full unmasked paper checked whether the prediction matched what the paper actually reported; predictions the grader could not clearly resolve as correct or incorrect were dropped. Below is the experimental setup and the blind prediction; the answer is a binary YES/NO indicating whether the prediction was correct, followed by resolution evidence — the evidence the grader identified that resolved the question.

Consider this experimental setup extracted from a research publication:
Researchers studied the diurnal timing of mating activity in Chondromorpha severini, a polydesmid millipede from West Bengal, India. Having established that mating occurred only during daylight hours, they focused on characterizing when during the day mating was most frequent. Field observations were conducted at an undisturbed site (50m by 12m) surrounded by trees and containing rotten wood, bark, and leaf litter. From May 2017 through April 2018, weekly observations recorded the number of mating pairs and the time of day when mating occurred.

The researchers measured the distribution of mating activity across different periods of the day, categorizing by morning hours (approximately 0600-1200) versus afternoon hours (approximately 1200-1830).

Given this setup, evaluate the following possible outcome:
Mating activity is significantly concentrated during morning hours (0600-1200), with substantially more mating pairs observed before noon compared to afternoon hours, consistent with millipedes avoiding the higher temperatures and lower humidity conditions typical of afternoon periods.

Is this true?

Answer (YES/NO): NO